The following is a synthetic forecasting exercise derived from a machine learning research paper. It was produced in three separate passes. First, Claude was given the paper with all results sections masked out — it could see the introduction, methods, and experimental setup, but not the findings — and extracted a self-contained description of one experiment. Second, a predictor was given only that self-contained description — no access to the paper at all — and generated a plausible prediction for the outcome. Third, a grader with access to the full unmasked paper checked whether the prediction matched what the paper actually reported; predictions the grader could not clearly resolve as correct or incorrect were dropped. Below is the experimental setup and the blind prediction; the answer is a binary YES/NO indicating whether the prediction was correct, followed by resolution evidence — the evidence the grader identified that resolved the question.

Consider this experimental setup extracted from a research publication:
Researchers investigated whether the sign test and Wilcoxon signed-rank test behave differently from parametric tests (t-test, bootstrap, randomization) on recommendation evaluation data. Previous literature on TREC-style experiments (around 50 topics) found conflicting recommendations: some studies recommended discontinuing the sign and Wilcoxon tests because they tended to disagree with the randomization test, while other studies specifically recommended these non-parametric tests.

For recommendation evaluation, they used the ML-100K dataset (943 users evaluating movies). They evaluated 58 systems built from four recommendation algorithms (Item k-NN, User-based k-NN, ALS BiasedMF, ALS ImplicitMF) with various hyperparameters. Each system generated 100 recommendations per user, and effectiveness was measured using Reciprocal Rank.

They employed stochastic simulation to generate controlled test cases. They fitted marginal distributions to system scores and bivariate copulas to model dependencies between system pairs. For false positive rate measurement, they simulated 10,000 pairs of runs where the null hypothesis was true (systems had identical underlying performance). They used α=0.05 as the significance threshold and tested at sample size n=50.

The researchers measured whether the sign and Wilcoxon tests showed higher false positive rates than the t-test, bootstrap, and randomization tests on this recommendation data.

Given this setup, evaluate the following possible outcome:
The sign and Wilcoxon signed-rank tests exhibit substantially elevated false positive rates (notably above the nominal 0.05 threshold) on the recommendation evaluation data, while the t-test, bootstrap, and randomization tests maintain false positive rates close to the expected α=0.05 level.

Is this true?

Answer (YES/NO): NO